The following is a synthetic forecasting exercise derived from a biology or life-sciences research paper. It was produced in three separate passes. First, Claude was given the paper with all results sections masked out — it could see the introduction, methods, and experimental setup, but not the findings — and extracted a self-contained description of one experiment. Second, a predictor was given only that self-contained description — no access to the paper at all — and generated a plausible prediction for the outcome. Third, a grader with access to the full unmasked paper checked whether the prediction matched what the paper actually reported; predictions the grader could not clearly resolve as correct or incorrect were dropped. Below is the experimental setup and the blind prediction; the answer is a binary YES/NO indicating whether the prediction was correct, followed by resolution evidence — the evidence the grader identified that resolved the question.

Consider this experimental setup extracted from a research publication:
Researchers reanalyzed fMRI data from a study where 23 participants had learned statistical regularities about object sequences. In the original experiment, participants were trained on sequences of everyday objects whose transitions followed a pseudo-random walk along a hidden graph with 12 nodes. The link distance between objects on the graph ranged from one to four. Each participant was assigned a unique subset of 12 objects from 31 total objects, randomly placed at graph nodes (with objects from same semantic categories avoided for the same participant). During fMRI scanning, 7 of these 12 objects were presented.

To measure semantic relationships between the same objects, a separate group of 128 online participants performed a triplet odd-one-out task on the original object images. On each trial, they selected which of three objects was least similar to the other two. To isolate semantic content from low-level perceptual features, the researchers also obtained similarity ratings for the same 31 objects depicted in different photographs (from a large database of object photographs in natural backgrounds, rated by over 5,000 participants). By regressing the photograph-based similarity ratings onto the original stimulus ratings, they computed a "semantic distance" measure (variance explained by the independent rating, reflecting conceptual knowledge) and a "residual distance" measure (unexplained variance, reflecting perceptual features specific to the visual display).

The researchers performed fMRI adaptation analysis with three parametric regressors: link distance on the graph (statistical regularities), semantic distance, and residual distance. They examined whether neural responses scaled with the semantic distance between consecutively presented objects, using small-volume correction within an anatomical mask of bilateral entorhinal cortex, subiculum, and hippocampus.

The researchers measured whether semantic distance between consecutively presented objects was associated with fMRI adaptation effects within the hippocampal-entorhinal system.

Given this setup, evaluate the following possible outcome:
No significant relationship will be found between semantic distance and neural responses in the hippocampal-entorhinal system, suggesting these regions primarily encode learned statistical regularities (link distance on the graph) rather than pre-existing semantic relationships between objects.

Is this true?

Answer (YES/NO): NO